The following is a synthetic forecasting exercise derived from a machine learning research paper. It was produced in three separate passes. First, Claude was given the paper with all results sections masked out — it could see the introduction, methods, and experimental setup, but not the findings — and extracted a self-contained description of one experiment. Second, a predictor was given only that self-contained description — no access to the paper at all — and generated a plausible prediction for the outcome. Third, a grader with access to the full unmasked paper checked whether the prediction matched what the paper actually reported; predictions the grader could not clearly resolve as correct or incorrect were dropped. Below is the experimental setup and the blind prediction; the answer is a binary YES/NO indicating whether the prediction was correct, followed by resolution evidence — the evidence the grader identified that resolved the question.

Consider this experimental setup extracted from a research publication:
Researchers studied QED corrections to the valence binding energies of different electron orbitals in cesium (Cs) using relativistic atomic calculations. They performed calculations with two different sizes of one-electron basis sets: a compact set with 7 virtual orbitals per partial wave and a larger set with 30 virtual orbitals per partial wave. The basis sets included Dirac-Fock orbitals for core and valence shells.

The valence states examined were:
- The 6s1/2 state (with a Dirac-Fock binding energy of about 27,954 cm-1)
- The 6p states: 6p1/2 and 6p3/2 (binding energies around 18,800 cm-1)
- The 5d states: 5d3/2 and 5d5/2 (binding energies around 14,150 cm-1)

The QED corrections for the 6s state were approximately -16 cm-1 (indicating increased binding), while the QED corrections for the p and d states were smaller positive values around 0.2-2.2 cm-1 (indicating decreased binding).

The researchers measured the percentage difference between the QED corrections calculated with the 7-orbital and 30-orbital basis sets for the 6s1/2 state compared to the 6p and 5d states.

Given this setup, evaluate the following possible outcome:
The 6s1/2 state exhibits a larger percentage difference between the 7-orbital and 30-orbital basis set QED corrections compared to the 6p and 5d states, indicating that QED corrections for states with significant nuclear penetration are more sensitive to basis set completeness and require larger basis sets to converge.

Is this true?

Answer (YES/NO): NO